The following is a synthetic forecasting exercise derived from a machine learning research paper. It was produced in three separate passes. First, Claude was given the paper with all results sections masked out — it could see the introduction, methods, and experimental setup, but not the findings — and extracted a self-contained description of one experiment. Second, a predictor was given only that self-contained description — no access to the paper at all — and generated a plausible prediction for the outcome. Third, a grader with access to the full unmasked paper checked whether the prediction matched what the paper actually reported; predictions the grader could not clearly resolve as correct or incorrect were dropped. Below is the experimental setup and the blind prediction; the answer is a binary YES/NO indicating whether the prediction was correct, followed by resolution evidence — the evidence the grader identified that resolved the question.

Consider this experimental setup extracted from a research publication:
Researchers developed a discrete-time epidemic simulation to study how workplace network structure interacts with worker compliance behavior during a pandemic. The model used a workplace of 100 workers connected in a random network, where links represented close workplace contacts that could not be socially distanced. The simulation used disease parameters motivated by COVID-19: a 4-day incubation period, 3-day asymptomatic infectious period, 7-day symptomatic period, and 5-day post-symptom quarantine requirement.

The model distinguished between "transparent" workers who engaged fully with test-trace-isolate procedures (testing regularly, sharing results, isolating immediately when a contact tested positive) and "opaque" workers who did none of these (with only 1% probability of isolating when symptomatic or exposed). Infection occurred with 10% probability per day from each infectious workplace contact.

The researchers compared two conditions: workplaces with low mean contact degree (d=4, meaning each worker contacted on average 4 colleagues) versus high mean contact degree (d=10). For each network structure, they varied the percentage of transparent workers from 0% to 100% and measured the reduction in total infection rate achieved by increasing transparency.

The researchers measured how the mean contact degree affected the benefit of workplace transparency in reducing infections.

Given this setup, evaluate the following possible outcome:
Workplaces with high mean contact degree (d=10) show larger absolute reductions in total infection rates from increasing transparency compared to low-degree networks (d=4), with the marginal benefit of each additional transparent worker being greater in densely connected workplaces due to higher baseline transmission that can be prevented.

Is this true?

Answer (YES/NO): NO